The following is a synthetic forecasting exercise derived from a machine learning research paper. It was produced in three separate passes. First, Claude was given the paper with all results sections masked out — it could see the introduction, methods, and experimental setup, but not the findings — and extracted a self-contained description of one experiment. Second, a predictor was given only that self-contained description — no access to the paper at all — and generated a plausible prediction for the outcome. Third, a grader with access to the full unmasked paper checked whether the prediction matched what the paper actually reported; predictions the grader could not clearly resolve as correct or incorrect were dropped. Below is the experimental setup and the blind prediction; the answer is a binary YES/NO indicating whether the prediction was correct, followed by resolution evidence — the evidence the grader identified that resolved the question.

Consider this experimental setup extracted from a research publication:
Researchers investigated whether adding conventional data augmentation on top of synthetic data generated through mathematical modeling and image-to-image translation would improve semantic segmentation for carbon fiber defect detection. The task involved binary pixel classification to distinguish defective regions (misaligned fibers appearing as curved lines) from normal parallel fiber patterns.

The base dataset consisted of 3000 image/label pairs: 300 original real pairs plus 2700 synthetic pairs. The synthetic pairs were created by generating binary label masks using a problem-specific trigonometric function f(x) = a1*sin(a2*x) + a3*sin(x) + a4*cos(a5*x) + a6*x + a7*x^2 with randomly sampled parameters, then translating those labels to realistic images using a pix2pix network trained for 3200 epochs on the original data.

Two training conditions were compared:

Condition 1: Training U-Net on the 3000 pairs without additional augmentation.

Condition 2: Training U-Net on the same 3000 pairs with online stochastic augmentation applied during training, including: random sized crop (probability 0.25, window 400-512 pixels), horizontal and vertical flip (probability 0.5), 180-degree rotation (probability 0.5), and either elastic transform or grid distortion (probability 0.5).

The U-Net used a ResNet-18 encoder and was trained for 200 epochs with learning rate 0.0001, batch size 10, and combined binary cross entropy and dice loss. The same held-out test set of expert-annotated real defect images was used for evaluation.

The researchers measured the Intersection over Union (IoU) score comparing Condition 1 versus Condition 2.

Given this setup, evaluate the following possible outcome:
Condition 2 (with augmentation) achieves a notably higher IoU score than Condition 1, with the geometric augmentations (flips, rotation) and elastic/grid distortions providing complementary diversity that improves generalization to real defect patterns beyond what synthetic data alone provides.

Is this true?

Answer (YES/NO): NO